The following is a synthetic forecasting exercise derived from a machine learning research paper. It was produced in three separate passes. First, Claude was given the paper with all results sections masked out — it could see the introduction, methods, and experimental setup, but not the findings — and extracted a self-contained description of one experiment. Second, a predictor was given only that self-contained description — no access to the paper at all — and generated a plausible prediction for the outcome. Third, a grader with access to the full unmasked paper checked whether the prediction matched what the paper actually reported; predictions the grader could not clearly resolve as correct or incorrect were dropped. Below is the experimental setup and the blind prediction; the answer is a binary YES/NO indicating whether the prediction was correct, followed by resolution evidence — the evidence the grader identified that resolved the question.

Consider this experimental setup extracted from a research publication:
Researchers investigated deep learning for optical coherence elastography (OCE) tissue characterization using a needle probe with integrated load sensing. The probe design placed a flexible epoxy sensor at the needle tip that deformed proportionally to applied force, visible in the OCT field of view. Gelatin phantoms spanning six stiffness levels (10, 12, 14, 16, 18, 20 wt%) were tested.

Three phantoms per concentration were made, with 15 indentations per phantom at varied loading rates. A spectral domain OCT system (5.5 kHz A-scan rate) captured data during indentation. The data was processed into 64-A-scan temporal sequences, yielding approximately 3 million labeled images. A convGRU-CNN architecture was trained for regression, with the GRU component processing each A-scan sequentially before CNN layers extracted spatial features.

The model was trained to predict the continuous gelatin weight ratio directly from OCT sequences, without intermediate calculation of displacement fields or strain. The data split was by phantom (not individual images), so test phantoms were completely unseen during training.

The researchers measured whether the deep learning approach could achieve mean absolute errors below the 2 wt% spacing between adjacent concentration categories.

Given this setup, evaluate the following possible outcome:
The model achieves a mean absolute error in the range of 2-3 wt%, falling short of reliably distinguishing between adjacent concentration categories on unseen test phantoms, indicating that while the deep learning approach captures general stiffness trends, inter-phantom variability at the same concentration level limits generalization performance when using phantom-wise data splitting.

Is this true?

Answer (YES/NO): NO